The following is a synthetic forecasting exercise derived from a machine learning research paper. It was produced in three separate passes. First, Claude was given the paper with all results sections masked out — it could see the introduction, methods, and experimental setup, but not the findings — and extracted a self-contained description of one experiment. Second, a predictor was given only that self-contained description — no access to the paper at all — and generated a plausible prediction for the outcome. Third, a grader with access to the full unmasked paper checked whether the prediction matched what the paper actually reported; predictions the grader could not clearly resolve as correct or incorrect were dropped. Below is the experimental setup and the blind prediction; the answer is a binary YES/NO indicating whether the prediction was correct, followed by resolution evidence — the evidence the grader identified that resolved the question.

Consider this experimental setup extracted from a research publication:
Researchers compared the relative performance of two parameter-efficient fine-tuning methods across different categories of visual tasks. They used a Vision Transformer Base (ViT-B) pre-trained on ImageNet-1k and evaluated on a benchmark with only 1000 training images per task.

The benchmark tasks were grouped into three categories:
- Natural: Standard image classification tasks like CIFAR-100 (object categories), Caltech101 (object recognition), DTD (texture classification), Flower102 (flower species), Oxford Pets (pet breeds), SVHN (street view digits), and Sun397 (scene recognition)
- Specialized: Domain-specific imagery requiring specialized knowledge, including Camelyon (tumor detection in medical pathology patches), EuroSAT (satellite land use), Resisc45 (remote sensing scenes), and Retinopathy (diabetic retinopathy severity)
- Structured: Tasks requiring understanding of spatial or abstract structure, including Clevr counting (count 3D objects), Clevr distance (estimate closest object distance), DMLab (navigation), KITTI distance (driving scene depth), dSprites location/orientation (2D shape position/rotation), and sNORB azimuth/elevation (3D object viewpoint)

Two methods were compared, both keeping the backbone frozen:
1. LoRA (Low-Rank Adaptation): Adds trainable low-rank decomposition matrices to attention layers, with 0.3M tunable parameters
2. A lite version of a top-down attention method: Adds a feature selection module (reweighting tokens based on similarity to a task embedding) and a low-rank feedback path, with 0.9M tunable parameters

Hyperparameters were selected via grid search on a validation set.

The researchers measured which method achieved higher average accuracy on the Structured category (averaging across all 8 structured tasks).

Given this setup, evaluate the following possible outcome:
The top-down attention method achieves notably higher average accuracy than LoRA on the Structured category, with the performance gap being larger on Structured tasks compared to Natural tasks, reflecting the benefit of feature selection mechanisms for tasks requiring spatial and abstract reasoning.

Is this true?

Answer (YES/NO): NO